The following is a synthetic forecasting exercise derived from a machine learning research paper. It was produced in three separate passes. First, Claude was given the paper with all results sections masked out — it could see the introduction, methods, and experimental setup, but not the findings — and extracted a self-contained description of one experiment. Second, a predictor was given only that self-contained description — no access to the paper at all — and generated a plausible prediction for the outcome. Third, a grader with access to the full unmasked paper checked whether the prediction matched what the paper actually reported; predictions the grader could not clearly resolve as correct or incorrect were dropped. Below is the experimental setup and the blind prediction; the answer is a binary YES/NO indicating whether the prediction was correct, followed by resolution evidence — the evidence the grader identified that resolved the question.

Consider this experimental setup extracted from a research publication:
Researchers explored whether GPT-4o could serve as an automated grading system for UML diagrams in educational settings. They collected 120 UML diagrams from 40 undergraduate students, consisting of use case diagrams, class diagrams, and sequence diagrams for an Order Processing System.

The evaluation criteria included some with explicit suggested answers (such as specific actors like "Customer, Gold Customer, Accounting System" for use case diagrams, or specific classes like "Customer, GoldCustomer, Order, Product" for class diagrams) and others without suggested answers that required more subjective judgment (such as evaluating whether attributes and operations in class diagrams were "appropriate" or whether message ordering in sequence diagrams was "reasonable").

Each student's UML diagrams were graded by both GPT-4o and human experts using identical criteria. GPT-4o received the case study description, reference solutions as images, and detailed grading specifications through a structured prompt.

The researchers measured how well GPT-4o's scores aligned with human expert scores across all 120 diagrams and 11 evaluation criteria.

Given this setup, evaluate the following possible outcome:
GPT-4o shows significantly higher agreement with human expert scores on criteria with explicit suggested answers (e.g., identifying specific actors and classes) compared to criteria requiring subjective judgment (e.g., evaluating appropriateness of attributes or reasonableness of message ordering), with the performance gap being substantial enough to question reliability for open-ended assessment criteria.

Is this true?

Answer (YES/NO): NO